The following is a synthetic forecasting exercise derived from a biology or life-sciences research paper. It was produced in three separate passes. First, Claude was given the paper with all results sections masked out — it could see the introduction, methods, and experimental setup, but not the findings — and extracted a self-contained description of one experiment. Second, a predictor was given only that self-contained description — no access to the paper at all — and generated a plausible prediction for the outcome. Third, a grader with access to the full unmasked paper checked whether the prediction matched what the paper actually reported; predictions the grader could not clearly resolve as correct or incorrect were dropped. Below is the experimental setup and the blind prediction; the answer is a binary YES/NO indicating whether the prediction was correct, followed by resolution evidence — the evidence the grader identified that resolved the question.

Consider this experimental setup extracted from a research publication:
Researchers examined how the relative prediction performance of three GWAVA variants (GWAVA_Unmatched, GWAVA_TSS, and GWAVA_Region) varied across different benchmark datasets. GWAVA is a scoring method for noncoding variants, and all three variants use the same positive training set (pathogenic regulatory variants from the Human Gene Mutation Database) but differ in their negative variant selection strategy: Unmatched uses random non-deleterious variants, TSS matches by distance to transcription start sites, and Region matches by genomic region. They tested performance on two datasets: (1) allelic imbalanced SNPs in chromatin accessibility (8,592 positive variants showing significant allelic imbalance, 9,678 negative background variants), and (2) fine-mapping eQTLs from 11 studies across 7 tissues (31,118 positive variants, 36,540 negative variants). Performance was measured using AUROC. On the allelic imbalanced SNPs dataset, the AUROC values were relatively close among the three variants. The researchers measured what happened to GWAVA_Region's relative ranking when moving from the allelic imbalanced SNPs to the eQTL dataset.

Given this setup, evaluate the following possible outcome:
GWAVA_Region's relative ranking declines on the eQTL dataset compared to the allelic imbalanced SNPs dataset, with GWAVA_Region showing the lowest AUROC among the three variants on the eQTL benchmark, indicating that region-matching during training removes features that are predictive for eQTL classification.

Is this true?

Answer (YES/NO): YES